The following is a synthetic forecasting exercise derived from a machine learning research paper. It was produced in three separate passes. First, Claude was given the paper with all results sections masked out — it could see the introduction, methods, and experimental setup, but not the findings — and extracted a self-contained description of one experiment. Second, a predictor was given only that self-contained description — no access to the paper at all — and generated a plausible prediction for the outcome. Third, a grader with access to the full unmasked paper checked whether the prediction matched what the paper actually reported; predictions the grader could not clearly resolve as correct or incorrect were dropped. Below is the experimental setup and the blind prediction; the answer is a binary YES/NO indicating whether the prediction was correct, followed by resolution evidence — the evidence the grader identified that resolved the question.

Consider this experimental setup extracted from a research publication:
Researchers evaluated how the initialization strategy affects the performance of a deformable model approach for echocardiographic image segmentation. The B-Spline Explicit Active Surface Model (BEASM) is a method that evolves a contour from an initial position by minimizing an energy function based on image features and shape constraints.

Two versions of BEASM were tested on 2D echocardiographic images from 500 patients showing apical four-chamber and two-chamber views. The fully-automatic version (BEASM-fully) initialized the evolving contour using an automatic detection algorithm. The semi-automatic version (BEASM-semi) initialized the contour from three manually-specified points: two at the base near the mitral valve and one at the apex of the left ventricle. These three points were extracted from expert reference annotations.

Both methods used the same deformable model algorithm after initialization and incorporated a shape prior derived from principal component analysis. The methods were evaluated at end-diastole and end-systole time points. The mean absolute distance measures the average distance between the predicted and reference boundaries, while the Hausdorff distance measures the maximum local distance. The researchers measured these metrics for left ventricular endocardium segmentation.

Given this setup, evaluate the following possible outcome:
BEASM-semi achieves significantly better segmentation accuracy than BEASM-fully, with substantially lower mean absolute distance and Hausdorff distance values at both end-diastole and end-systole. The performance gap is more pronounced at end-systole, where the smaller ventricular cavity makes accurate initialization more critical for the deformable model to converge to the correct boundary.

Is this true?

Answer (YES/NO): NO